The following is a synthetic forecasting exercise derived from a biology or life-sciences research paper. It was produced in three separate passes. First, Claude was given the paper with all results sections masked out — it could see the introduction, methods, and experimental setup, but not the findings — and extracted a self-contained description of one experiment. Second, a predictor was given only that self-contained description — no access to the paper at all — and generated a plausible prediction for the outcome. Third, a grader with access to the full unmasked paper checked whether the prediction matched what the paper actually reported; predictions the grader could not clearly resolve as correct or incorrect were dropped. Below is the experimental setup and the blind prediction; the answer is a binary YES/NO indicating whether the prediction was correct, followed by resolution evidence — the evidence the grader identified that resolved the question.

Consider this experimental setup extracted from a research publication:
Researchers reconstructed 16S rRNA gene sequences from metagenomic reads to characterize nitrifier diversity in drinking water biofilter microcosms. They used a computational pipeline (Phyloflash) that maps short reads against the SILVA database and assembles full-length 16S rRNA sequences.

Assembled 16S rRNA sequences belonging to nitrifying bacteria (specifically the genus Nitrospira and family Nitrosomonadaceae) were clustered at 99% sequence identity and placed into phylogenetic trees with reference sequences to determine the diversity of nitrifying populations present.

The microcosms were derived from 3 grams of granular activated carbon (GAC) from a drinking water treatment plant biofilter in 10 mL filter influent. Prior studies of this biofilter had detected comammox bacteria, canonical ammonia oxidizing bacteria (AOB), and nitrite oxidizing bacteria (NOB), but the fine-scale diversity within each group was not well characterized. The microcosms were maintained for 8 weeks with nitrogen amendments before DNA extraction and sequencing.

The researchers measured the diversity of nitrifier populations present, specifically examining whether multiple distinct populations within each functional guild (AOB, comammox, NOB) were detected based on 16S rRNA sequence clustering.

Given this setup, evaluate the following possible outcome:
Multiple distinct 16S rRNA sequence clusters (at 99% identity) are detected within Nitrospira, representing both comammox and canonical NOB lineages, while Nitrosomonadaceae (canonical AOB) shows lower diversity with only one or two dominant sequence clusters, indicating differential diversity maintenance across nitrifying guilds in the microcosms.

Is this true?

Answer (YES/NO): NO